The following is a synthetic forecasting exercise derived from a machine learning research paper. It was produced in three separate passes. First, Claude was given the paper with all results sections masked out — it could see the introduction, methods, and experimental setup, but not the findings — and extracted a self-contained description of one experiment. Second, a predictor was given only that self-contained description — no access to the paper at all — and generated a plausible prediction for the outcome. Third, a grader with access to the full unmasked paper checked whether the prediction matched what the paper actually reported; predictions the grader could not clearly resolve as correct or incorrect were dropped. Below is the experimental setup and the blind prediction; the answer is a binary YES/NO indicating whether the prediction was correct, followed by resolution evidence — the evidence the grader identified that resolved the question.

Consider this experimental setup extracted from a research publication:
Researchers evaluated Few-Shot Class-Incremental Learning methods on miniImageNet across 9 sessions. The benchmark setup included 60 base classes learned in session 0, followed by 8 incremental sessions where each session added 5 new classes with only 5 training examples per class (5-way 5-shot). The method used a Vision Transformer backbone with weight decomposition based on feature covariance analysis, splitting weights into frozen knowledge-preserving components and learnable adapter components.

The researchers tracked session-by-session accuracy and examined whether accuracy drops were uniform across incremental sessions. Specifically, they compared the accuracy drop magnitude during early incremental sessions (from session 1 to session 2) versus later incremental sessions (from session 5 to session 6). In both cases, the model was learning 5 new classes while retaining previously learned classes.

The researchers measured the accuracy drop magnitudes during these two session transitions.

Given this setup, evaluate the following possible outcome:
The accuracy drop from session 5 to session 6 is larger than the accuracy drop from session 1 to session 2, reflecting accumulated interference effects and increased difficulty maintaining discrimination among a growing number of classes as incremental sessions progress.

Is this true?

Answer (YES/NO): NO